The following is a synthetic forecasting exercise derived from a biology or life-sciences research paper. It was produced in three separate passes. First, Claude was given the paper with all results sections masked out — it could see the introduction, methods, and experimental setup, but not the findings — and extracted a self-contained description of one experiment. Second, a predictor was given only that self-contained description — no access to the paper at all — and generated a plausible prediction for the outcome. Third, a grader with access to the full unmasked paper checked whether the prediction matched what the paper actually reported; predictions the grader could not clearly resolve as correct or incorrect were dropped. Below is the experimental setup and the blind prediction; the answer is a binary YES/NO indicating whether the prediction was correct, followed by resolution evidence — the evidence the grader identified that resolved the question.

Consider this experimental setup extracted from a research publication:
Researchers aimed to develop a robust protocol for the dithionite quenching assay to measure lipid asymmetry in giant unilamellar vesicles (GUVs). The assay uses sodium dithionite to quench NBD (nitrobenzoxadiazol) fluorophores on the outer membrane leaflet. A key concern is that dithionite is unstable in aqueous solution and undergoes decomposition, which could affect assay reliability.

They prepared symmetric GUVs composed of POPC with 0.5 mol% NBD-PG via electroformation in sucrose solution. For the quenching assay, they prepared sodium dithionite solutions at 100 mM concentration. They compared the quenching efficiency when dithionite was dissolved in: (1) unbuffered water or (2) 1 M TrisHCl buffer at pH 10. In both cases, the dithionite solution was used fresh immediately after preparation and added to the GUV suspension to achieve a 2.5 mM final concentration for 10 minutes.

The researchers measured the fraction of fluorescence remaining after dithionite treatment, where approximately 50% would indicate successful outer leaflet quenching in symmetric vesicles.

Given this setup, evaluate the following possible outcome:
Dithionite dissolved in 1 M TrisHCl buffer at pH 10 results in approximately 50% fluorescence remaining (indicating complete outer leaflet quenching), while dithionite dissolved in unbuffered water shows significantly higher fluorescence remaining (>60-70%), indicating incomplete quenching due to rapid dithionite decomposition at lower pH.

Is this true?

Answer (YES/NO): NO